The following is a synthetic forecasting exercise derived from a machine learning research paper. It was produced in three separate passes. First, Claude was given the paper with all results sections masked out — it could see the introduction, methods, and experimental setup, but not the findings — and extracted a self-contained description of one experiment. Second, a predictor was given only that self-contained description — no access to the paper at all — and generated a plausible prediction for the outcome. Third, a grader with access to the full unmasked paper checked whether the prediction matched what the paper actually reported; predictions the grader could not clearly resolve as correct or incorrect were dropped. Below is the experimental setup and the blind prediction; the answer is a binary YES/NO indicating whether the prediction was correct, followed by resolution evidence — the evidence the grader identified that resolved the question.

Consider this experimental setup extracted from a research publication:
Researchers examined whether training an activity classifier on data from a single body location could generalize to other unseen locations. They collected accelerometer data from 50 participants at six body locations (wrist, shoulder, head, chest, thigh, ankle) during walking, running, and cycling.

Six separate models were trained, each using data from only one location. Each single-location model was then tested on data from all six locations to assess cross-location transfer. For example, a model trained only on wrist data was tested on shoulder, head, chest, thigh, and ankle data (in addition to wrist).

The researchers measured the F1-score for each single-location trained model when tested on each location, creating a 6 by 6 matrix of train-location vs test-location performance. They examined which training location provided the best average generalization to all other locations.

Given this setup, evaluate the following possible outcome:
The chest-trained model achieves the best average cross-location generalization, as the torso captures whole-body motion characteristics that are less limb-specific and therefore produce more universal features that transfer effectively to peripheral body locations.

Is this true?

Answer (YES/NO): NO